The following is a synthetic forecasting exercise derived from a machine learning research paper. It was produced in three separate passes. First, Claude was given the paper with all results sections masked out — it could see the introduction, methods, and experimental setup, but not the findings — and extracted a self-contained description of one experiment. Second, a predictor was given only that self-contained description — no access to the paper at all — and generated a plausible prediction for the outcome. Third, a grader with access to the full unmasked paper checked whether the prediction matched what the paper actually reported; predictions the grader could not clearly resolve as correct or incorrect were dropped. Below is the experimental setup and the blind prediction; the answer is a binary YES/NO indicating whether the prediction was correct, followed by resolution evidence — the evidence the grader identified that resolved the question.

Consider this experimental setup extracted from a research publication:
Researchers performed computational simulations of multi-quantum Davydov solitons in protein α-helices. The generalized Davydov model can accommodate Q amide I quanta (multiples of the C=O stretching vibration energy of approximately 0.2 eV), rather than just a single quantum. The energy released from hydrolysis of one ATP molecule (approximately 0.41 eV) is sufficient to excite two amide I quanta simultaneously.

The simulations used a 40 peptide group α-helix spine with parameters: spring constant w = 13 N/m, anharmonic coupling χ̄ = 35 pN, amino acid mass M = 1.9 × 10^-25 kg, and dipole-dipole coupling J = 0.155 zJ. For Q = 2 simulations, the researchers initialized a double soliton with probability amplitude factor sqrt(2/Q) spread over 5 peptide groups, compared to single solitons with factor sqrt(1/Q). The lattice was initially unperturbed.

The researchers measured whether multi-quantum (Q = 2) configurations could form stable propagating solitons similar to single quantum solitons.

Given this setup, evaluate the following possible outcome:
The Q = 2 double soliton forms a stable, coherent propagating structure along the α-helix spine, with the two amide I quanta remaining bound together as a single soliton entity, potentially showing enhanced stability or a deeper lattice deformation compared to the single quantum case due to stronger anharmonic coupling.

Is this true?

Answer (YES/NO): YES